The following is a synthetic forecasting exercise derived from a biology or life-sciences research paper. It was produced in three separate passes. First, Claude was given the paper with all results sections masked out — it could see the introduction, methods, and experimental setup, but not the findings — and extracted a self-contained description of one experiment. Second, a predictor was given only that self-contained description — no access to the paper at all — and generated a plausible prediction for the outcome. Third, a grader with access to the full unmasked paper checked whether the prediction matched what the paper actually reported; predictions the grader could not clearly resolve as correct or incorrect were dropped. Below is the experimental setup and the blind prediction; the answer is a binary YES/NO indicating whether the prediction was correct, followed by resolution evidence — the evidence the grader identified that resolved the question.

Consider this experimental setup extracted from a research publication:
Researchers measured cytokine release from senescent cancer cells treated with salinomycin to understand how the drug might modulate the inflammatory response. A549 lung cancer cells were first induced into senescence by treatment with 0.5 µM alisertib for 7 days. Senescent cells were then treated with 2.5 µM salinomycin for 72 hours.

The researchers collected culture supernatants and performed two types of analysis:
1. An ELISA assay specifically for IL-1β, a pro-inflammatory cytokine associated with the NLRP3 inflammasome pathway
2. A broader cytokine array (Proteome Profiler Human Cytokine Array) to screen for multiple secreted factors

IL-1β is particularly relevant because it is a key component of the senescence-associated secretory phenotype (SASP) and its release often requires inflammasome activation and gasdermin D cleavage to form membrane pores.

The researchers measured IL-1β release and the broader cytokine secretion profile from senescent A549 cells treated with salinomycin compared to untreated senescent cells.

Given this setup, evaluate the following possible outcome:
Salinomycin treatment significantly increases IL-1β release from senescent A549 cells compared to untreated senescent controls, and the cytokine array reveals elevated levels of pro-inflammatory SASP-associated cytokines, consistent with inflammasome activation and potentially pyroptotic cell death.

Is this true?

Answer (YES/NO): YES